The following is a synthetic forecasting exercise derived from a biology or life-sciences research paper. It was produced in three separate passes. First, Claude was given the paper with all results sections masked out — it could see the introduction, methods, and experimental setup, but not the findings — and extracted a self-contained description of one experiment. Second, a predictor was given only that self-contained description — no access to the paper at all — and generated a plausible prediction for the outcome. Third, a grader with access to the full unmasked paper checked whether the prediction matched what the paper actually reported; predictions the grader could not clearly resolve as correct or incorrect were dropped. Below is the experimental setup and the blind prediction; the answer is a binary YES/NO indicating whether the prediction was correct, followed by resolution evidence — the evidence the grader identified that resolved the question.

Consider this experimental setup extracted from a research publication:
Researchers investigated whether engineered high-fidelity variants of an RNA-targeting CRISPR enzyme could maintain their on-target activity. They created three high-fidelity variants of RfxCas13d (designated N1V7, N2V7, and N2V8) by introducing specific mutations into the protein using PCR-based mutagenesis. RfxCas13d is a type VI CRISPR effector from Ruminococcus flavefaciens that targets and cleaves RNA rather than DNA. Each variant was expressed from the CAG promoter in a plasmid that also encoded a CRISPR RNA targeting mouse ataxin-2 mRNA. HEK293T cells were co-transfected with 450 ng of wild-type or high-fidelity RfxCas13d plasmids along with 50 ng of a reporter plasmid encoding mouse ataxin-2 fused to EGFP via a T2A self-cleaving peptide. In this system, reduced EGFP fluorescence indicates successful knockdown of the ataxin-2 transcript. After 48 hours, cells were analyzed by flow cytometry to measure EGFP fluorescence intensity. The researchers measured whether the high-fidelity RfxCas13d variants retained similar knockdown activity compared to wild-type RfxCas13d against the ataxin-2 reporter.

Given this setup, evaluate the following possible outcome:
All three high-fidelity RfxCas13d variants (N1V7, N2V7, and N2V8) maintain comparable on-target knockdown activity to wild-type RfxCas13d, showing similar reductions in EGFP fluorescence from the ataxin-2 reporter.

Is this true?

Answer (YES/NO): NO